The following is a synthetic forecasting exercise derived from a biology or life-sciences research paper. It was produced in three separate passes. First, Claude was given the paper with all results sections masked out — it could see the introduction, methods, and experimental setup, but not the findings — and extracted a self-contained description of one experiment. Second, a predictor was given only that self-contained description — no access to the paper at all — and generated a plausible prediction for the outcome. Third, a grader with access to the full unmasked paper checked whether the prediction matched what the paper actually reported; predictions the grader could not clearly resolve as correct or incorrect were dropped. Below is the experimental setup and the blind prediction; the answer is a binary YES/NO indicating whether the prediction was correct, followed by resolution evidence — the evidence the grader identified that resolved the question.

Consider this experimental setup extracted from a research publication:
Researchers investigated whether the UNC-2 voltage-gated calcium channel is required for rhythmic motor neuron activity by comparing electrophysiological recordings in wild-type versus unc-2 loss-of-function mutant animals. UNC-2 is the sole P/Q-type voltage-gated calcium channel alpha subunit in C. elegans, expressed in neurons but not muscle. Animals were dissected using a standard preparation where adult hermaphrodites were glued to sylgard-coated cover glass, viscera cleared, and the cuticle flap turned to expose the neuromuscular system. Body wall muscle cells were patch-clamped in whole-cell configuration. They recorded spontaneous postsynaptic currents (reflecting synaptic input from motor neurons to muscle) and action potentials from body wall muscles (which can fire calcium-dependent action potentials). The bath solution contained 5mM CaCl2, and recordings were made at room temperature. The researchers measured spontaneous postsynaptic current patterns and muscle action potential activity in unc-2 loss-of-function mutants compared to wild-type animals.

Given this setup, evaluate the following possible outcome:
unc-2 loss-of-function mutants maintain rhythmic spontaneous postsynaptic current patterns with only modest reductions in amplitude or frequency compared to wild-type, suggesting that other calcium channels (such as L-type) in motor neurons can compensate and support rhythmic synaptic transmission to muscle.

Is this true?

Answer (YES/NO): NO